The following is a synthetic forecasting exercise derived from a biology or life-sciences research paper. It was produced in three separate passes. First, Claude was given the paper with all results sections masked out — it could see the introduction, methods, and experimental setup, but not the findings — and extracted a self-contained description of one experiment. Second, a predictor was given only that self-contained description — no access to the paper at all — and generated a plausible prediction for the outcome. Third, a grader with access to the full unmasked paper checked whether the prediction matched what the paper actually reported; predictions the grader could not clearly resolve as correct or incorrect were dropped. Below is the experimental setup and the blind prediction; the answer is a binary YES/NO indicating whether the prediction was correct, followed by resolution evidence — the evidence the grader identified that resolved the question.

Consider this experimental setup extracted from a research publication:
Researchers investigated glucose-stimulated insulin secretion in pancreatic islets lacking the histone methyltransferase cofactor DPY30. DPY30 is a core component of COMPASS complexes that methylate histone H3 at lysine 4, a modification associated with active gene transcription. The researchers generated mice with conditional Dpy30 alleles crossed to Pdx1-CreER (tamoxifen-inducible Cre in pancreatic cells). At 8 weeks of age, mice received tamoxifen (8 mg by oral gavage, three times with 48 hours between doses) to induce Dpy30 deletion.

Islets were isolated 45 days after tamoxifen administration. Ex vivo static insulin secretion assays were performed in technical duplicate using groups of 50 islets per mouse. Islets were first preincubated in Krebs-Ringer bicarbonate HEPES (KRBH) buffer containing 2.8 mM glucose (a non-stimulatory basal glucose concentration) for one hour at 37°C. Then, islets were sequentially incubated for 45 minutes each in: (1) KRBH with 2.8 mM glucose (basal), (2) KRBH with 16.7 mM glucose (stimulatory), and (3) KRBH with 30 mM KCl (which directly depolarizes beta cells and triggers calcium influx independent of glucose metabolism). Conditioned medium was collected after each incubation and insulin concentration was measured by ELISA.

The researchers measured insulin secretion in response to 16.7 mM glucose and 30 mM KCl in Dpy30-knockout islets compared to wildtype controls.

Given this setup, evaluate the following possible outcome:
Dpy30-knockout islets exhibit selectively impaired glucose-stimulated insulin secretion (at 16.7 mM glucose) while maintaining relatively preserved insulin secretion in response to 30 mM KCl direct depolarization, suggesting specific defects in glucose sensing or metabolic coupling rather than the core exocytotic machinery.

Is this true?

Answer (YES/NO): YES